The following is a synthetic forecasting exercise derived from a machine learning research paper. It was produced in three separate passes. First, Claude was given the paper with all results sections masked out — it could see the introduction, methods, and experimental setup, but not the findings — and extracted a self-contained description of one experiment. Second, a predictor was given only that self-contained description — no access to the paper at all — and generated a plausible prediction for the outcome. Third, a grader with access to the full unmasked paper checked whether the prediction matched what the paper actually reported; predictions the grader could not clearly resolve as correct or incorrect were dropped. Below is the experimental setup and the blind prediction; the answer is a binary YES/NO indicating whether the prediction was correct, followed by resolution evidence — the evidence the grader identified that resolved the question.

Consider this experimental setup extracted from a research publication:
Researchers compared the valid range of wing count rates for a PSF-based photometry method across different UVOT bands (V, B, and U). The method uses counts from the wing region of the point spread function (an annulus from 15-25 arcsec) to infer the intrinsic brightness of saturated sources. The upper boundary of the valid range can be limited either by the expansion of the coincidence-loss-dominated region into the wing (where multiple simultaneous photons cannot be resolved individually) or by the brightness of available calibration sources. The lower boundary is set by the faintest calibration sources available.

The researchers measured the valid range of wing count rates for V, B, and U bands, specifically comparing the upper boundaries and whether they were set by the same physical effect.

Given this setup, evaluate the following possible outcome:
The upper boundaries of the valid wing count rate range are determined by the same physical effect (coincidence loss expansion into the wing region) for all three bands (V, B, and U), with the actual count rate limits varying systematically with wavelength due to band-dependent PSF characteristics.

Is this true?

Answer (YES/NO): NO